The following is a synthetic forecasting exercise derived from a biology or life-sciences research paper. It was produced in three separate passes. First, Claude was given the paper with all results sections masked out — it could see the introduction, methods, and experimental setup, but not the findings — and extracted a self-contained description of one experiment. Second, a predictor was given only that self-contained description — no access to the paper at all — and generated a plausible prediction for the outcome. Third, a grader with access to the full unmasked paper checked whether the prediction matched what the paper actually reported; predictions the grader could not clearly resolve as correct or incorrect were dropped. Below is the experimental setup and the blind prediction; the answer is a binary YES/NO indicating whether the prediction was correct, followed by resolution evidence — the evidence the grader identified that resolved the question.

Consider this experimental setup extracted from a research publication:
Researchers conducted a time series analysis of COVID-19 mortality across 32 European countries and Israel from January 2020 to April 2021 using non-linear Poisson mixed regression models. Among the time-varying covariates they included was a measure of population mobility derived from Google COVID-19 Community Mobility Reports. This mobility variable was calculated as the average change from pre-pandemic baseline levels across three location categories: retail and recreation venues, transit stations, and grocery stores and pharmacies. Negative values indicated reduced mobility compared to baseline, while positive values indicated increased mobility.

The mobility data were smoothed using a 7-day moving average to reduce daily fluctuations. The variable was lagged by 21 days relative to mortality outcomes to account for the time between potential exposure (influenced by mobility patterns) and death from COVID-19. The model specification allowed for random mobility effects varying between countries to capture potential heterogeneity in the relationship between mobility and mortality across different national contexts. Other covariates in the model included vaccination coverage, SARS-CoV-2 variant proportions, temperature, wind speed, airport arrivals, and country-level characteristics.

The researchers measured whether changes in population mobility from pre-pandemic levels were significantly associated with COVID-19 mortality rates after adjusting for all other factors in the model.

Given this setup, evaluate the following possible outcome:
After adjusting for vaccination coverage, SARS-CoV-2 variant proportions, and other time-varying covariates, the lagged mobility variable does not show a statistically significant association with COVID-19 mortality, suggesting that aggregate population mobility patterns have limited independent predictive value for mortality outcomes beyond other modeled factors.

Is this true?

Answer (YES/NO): NO